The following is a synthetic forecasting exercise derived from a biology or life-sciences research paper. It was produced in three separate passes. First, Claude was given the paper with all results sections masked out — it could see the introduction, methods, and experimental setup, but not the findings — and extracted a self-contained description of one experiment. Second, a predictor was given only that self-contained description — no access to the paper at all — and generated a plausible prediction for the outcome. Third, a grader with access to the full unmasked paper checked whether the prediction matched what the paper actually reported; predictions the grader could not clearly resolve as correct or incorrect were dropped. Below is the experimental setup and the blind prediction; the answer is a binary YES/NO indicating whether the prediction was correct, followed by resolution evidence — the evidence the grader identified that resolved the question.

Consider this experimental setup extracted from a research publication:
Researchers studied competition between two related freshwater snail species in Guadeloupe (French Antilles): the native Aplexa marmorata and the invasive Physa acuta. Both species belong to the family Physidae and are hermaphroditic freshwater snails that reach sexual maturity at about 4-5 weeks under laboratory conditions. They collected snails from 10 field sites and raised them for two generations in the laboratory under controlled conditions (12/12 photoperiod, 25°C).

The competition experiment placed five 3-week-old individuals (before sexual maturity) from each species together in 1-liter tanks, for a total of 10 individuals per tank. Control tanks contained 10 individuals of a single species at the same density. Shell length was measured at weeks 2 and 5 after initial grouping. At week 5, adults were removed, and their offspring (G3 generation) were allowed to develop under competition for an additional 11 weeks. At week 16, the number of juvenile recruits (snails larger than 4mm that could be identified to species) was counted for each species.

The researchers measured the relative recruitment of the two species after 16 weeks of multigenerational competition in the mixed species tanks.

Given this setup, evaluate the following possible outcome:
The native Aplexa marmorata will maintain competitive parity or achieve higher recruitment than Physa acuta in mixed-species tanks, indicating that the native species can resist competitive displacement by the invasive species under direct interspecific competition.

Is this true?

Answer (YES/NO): NO